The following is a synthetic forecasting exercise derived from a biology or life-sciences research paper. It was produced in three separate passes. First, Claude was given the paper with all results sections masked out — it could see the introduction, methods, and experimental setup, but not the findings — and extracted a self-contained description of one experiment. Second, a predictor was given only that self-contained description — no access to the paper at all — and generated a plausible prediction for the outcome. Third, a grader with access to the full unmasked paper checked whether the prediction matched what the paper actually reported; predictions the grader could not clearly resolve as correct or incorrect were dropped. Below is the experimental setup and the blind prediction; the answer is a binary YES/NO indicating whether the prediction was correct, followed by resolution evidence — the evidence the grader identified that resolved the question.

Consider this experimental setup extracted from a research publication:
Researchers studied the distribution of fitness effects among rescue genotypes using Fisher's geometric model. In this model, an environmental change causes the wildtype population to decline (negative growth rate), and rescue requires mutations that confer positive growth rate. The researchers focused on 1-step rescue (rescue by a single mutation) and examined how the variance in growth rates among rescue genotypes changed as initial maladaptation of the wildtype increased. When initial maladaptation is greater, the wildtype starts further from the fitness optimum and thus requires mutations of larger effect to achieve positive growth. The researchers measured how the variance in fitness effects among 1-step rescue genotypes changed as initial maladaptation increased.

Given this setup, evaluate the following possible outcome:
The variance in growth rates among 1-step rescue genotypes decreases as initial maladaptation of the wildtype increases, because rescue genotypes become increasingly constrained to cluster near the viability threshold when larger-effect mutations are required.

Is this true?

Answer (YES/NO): YES